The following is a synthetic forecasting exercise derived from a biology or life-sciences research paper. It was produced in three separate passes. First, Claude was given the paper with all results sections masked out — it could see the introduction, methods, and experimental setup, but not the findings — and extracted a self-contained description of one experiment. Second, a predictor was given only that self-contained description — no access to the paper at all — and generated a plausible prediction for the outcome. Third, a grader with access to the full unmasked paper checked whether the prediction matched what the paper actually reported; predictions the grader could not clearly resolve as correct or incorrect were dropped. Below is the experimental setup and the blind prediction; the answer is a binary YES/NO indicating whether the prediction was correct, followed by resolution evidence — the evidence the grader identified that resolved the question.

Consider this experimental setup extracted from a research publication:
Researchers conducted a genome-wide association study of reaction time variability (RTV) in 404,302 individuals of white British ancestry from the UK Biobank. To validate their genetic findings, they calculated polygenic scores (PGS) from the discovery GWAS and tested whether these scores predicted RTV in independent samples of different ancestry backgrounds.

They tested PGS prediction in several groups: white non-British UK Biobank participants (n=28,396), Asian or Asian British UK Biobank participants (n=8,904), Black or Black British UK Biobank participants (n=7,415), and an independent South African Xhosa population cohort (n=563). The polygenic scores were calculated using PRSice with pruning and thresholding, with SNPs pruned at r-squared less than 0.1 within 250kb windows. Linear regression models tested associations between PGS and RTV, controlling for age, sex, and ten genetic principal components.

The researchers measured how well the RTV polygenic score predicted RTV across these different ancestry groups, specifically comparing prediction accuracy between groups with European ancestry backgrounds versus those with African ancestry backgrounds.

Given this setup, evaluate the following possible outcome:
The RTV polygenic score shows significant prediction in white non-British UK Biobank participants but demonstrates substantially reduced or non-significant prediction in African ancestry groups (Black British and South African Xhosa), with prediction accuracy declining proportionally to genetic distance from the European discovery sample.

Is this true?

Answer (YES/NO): YES